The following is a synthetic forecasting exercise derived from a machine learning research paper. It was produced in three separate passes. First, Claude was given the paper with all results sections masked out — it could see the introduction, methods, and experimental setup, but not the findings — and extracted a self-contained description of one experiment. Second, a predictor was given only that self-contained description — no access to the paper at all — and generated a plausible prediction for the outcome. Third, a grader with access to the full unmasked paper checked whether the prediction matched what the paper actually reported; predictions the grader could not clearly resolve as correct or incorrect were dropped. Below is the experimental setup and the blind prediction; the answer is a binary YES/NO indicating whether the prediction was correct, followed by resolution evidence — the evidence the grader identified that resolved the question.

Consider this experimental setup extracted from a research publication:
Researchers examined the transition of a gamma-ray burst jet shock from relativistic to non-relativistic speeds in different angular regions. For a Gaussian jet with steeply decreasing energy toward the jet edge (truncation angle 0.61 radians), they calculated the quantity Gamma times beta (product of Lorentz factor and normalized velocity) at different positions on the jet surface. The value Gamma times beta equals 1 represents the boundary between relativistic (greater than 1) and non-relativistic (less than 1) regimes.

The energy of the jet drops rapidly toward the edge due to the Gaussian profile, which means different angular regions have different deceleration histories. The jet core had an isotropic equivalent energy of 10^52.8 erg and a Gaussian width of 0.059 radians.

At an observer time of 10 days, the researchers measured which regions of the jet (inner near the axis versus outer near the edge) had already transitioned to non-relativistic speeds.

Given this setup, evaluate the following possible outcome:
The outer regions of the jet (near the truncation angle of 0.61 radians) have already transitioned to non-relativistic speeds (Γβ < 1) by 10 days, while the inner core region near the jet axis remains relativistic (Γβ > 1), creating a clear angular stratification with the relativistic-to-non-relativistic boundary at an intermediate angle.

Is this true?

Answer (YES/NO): YES